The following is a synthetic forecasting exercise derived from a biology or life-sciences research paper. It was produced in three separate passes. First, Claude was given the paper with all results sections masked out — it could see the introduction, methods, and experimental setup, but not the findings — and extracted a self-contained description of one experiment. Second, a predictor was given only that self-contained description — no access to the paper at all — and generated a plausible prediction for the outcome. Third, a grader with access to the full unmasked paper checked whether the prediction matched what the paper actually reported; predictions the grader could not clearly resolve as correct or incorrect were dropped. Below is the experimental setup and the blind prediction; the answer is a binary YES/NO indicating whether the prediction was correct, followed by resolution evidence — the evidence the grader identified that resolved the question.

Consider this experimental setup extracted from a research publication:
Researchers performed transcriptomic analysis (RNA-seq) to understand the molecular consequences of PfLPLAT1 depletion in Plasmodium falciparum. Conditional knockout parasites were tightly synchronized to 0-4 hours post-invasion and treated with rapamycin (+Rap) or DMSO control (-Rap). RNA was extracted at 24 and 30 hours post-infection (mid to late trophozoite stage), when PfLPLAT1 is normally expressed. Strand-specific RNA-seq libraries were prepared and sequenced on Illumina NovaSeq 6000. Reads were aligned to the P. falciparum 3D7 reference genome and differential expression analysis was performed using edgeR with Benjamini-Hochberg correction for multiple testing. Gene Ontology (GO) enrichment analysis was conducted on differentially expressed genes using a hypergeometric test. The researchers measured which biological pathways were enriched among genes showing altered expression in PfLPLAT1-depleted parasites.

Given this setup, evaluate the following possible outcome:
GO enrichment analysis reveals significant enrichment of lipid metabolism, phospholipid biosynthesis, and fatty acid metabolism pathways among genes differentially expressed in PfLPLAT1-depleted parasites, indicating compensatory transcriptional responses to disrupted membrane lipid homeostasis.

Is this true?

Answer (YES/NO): NO